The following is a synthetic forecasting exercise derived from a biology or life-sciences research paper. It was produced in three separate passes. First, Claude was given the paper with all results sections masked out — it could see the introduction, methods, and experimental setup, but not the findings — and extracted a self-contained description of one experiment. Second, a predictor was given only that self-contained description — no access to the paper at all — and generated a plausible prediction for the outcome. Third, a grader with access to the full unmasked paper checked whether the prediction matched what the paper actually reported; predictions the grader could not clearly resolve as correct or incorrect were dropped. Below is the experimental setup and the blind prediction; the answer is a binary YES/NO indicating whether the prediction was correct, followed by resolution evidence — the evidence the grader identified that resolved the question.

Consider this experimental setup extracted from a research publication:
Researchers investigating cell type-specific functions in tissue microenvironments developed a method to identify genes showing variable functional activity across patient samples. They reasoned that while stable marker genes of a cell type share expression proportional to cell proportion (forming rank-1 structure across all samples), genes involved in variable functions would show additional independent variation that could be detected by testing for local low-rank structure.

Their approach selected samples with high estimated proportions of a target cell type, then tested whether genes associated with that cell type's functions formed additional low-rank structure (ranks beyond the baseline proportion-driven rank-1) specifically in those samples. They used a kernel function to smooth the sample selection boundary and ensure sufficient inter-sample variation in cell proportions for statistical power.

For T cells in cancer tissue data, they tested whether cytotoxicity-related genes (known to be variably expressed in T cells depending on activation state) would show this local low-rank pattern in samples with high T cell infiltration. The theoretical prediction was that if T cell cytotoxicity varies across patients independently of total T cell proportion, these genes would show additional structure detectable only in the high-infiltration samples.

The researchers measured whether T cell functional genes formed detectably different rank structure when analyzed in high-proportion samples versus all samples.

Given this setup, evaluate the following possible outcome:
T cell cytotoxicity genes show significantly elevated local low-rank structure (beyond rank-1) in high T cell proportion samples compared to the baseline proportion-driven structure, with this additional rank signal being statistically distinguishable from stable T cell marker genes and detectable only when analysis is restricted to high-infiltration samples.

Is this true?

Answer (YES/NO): YES